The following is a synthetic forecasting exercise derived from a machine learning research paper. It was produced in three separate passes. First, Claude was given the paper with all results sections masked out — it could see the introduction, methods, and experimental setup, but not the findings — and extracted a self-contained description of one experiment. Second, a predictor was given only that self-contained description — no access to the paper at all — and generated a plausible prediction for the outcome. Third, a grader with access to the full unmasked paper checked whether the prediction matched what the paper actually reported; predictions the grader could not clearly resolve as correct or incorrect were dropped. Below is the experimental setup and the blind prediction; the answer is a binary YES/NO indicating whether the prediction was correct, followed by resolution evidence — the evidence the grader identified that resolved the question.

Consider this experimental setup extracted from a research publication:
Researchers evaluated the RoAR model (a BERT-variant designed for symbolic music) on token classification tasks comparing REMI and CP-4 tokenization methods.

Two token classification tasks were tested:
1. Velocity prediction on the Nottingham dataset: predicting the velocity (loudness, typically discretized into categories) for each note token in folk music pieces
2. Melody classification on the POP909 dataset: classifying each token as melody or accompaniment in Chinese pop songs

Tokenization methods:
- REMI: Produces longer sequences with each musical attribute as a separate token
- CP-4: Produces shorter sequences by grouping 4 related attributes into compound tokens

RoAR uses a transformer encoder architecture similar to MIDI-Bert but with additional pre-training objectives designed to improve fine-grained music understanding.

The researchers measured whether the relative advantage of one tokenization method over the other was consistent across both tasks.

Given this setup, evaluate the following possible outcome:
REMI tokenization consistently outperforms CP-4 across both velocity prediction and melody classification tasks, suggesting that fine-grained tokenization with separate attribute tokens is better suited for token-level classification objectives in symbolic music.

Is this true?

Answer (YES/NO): NO